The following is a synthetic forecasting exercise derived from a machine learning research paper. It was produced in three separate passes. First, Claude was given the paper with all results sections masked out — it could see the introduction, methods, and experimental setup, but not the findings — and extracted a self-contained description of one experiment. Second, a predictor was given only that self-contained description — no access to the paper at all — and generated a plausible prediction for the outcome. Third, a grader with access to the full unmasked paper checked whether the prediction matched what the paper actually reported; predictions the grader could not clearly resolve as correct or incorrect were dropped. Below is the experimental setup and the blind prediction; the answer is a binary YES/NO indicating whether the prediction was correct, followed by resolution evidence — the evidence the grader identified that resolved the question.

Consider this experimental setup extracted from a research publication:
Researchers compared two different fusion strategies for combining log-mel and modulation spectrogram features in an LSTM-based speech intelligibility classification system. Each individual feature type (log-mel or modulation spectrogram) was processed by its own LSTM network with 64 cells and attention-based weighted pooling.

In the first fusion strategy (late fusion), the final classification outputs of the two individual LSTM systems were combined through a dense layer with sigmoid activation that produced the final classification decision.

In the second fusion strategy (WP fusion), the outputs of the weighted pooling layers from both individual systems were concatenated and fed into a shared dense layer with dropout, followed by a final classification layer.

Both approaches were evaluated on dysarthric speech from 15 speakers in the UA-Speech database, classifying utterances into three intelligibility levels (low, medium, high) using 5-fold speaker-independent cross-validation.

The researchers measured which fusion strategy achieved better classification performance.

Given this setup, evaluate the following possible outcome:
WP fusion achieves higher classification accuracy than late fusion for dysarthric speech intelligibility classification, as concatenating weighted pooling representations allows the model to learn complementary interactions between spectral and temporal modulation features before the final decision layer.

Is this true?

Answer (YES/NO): YES